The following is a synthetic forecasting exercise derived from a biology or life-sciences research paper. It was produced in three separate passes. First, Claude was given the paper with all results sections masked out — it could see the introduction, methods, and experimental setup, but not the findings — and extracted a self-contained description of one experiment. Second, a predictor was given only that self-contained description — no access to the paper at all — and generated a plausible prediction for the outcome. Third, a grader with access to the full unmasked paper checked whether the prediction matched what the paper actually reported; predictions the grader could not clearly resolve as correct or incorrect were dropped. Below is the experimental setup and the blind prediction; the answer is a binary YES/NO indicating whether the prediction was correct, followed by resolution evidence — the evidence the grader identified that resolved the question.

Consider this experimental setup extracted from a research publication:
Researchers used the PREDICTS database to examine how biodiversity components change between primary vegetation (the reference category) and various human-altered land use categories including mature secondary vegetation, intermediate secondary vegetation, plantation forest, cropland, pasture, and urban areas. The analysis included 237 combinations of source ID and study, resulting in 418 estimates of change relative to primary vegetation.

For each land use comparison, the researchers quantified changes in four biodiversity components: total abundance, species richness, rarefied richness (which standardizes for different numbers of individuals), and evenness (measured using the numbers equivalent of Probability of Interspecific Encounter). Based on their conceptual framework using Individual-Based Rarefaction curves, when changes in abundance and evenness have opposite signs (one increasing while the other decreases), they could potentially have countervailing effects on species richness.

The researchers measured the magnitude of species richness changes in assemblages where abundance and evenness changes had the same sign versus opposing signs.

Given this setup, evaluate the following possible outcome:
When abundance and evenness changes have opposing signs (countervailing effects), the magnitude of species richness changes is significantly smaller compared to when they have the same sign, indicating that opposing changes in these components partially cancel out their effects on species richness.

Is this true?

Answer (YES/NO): YES